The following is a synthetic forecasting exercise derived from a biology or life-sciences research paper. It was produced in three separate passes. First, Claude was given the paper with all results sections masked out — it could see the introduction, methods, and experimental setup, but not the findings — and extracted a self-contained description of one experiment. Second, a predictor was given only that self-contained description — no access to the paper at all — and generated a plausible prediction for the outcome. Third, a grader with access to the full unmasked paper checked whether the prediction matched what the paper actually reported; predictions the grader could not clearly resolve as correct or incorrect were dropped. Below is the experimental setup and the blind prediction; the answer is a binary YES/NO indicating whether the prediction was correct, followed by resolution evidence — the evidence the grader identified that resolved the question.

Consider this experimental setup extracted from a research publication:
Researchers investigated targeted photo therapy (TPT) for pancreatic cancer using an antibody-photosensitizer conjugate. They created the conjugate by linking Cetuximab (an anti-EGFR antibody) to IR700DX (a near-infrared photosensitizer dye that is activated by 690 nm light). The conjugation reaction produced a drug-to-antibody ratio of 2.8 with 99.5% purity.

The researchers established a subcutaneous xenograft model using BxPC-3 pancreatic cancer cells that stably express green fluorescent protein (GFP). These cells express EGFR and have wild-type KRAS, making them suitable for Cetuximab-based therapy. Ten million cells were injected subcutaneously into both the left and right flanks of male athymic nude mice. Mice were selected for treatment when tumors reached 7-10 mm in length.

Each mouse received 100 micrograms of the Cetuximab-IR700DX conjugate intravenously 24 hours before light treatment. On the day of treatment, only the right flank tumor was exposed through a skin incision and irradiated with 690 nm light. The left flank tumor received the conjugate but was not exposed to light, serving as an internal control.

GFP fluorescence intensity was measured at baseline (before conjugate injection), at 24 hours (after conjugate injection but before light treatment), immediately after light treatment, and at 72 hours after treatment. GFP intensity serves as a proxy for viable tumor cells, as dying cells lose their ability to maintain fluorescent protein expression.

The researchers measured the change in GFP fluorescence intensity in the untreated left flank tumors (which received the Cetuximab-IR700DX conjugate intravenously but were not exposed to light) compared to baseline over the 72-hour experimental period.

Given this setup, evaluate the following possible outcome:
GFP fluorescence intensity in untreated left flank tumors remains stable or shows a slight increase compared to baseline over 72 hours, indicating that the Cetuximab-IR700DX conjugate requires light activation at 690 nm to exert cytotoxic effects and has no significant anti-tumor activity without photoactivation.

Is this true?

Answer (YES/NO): YES